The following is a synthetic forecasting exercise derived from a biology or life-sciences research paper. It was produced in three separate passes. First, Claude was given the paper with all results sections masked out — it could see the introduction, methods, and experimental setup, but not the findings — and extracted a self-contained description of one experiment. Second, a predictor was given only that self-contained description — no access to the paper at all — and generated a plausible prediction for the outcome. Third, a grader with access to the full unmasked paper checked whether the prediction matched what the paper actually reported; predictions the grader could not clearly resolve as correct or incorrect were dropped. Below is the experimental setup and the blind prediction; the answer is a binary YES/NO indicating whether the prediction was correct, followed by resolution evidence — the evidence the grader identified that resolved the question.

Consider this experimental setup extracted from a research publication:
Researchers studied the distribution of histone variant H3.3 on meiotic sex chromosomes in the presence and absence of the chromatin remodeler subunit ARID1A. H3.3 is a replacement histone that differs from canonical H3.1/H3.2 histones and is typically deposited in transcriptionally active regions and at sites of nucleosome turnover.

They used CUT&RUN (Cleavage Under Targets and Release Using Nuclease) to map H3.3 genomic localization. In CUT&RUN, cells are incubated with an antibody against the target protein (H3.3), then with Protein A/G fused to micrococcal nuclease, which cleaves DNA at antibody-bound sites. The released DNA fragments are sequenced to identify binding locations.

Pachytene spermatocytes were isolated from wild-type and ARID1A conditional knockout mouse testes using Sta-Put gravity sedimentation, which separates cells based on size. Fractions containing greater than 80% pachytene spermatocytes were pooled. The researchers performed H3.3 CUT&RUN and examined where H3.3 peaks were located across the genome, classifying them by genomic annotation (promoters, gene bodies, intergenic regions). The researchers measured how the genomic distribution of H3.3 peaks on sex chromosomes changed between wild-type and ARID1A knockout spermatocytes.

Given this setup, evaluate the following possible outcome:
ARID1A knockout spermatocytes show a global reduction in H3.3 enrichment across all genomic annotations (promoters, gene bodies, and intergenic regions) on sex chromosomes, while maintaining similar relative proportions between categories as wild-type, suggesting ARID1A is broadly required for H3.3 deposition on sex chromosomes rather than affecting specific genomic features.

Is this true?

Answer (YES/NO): NO